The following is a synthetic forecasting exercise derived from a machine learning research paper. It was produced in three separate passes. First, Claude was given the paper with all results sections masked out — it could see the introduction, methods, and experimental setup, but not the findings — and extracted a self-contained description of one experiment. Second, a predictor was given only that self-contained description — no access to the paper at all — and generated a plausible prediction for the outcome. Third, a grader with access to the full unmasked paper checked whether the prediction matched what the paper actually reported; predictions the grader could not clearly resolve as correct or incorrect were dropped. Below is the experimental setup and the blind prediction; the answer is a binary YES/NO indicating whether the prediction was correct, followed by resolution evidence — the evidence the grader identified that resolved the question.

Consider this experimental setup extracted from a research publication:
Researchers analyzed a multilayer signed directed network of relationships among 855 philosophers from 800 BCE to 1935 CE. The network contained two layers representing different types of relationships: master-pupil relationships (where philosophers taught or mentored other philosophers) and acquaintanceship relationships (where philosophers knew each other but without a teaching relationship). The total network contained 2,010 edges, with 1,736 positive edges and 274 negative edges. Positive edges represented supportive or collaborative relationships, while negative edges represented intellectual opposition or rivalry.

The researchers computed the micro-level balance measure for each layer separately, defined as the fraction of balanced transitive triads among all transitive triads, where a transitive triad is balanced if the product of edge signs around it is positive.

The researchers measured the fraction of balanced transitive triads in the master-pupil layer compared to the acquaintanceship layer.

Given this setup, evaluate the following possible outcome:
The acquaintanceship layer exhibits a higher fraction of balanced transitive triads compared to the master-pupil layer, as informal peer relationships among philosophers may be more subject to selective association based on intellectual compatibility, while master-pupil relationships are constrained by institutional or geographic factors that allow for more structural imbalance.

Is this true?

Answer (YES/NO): NO